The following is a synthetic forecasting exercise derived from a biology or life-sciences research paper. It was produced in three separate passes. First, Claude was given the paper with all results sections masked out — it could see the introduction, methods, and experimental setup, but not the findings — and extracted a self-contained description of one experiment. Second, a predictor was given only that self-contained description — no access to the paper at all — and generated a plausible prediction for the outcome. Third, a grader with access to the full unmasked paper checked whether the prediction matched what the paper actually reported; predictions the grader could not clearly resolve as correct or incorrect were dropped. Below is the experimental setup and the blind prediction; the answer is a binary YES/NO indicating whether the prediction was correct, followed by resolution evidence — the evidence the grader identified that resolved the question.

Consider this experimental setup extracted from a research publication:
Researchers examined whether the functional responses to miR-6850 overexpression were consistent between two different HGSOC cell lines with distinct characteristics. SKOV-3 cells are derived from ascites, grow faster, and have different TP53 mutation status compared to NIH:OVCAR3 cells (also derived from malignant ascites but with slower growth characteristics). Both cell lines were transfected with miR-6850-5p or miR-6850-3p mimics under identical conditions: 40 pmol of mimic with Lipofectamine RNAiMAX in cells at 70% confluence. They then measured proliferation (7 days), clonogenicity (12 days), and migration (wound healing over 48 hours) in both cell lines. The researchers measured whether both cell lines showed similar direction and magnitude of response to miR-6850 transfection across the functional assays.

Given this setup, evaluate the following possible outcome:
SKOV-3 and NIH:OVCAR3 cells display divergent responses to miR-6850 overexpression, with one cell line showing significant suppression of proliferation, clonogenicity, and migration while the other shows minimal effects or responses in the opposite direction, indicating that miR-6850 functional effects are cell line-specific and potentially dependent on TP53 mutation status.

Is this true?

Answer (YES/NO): NO